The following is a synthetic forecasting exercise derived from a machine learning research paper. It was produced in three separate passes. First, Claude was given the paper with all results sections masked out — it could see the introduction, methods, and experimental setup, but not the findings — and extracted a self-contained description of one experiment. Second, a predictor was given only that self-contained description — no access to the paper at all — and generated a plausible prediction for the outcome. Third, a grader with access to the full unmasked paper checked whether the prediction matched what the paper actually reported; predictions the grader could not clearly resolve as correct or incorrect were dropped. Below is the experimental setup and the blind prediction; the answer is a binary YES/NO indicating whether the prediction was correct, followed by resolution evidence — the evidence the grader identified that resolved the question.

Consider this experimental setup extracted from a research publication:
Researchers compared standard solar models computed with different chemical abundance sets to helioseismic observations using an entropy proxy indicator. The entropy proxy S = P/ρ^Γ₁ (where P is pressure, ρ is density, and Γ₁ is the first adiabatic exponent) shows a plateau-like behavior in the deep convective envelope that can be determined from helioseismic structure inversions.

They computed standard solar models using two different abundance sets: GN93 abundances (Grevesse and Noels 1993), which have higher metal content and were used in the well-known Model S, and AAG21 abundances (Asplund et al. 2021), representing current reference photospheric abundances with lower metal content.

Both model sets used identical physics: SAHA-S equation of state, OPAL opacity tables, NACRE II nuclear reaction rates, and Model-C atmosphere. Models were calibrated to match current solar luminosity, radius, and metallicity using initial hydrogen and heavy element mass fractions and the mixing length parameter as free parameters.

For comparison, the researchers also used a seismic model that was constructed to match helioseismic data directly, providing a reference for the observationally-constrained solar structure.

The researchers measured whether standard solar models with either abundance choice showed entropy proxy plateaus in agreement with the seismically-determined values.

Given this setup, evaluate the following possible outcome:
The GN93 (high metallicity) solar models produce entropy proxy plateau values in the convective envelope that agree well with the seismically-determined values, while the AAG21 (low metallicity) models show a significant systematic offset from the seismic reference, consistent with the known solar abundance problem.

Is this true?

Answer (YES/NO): NO